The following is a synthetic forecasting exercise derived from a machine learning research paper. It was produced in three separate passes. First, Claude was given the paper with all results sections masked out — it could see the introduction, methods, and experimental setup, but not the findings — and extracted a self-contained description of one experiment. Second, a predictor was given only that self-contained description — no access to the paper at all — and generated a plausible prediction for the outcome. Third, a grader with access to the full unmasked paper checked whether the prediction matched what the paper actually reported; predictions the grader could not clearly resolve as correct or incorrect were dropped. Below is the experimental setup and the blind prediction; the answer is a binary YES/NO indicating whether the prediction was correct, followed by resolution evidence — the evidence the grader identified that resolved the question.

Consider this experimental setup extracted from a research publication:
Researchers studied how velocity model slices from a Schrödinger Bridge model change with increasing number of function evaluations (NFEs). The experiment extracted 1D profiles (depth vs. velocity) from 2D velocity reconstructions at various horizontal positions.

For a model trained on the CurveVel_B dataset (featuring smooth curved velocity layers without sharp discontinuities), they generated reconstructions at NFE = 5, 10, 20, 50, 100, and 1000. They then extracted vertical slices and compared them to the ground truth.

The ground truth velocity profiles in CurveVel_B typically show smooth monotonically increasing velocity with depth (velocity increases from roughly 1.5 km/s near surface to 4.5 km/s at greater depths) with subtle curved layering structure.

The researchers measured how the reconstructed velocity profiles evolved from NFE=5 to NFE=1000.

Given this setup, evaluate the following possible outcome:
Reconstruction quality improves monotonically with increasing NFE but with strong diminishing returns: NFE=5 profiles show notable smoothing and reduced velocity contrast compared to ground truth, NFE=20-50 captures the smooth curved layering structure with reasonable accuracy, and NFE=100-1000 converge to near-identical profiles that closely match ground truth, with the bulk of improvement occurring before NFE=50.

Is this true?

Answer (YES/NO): NO